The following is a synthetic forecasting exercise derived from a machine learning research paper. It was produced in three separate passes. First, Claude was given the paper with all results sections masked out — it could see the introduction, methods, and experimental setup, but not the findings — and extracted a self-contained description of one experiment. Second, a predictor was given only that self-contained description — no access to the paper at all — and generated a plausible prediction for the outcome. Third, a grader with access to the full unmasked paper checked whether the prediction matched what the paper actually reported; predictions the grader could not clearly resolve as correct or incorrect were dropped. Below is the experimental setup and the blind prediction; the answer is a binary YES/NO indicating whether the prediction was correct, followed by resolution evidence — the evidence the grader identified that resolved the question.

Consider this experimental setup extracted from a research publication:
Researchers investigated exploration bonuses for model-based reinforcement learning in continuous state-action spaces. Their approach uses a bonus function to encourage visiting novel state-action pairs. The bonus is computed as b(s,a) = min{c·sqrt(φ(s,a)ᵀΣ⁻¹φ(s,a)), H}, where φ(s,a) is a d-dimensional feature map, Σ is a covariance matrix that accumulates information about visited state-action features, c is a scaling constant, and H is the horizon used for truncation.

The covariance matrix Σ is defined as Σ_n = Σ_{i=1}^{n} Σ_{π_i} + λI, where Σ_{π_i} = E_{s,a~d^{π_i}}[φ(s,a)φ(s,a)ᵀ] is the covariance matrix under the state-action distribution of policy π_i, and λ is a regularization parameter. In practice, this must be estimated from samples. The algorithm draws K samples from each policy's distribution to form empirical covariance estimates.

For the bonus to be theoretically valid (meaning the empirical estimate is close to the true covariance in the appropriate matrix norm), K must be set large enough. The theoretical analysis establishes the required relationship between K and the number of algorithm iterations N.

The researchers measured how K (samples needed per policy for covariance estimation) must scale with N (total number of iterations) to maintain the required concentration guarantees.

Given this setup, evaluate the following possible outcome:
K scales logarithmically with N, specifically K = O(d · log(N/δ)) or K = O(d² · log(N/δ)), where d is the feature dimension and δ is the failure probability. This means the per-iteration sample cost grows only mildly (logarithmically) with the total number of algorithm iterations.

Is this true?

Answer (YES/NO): NO